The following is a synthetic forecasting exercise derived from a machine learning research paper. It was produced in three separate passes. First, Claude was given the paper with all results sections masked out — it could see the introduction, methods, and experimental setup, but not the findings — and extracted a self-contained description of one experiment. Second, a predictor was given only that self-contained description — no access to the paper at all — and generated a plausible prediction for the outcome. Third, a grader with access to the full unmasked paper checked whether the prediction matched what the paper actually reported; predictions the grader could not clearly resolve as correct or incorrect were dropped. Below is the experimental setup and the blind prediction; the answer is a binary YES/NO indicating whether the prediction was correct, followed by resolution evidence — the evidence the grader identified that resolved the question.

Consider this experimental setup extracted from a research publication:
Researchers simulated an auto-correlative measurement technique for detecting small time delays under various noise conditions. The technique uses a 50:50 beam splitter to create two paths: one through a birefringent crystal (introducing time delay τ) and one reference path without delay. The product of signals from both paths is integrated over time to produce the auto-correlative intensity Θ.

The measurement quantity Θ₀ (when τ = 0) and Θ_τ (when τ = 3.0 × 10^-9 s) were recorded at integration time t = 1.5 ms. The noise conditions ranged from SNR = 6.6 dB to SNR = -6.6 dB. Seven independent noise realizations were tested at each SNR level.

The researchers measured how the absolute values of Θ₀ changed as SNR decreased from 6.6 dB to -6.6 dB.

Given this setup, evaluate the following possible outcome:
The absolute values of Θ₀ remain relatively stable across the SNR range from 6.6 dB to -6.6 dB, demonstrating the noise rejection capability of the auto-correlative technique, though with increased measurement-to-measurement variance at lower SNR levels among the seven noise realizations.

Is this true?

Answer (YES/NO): NO